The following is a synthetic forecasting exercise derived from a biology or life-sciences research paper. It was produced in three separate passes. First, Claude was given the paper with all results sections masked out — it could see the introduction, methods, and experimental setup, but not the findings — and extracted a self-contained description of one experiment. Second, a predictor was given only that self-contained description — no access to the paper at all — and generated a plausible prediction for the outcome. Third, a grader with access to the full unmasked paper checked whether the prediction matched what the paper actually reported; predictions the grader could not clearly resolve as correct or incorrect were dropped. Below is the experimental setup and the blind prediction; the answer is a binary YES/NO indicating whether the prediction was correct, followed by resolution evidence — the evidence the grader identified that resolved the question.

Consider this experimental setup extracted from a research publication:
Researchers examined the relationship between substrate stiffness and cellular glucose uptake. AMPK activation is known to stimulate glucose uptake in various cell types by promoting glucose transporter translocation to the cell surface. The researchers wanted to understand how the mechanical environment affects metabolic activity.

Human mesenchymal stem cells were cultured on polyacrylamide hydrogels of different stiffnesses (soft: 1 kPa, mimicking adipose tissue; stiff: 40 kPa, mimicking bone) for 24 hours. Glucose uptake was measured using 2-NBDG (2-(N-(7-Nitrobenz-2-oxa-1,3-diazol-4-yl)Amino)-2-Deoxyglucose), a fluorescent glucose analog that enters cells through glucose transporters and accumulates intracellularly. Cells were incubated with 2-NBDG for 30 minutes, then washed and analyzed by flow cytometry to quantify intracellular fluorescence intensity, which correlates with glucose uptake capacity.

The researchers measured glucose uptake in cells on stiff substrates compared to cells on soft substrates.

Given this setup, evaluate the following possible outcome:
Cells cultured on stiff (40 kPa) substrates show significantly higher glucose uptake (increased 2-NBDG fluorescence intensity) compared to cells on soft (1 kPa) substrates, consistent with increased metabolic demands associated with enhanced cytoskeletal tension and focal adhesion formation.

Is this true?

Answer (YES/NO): YES